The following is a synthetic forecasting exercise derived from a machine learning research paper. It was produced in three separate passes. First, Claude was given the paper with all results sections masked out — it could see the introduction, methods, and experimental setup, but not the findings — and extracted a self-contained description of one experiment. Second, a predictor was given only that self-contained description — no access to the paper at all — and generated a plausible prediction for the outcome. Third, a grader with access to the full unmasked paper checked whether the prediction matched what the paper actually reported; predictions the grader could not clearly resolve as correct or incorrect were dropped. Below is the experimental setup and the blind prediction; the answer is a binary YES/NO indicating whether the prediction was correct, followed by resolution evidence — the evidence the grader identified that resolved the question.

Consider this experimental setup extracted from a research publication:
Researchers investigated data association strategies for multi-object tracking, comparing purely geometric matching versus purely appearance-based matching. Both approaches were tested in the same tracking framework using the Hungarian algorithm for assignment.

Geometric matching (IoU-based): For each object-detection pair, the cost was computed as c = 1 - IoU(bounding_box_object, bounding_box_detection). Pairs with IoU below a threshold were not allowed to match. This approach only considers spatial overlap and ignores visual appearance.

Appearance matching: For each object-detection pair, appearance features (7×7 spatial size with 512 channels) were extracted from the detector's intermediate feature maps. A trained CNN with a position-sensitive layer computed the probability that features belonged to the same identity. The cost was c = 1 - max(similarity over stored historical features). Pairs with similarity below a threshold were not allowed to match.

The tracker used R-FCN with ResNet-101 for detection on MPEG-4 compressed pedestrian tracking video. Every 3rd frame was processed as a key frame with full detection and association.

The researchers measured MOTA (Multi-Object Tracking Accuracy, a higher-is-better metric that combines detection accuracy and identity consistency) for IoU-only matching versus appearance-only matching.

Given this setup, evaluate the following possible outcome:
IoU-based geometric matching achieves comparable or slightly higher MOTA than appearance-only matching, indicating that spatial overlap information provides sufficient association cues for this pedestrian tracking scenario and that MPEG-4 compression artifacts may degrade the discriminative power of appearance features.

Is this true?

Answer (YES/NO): YES